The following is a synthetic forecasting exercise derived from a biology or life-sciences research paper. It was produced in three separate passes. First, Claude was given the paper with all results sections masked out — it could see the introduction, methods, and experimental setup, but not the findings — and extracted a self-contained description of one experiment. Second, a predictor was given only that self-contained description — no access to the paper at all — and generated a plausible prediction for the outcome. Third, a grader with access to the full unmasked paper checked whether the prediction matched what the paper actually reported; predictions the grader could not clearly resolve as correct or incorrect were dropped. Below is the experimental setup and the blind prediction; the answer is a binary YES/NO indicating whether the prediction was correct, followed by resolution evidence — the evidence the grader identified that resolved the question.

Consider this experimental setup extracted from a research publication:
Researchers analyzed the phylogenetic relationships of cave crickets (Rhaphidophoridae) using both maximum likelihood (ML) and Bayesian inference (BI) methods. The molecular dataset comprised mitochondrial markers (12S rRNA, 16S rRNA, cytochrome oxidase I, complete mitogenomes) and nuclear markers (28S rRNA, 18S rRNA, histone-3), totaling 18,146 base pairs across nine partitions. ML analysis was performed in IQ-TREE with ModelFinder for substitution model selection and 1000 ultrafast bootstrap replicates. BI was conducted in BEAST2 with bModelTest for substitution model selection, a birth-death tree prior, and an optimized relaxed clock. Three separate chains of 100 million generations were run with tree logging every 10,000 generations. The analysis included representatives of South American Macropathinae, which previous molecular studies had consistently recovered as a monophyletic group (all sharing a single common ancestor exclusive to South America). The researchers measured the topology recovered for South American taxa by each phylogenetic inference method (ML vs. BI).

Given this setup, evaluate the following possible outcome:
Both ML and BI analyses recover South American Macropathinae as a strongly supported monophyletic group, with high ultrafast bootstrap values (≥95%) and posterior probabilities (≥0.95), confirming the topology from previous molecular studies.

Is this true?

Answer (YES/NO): NO